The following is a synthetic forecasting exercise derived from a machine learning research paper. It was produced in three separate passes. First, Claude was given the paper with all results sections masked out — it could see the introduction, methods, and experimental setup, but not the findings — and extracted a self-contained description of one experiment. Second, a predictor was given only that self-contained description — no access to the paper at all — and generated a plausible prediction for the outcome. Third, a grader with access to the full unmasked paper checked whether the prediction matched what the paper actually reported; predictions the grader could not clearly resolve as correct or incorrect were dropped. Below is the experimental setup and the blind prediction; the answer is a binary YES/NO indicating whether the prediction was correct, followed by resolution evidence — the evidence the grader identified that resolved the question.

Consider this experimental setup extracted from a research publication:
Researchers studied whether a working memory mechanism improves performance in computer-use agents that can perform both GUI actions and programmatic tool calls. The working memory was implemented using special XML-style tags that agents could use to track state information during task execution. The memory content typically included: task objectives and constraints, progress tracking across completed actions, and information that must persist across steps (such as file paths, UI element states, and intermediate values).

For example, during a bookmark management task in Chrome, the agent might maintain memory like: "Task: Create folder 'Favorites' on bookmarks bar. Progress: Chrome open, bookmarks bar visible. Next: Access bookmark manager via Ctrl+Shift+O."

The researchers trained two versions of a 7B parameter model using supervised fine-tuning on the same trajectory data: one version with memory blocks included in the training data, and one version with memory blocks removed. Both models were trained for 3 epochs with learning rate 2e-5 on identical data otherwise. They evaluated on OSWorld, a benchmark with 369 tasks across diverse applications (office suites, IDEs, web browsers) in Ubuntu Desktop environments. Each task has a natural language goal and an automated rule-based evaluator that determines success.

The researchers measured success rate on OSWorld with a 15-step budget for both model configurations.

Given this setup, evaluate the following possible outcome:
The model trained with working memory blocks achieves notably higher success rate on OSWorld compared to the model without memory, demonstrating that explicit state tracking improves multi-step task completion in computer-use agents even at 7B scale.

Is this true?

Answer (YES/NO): NO